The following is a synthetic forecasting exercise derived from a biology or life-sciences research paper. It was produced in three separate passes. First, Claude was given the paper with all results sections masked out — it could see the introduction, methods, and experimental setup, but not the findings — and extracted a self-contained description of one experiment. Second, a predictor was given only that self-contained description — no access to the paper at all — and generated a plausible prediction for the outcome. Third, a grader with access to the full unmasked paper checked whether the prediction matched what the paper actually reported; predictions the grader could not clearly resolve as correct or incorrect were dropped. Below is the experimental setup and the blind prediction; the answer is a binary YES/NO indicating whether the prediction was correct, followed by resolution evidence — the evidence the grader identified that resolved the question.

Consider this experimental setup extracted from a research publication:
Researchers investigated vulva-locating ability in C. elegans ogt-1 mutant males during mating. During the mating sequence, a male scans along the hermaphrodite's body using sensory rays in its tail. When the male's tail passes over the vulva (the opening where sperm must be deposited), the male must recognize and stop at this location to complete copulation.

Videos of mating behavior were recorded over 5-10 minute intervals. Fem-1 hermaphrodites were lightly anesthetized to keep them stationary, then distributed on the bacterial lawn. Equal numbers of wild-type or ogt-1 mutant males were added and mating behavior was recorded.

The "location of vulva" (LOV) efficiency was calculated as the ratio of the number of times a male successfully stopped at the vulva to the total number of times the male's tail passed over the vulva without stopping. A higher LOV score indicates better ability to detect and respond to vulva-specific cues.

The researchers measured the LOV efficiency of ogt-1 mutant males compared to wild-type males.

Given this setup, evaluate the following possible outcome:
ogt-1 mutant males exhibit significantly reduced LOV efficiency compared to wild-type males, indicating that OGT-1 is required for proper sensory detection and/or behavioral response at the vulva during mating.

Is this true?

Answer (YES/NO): NO